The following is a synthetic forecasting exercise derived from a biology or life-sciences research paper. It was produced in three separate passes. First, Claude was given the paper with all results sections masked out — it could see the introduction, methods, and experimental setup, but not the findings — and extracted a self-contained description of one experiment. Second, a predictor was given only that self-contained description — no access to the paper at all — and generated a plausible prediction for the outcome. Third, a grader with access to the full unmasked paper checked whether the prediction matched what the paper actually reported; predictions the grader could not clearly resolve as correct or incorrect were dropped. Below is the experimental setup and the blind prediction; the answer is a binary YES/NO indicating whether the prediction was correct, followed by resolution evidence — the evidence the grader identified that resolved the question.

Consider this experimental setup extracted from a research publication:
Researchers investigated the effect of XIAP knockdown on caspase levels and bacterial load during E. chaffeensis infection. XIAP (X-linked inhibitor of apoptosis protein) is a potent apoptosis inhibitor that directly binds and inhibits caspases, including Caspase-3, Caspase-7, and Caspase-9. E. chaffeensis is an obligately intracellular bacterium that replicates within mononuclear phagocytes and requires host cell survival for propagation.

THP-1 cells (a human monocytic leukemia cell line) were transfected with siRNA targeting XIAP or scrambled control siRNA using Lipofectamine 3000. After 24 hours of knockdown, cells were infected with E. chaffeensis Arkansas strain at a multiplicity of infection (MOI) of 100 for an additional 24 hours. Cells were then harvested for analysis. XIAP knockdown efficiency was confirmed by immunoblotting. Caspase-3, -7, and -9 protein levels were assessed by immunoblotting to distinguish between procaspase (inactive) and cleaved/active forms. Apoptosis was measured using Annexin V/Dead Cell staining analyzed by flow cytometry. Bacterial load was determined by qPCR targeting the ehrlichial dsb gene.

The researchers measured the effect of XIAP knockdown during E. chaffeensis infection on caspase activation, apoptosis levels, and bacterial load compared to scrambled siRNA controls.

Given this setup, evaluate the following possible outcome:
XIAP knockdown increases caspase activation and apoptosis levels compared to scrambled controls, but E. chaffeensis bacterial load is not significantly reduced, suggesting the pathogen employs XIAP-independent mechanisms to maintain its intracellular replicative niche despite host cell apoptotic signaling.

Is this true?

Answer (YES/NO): NO